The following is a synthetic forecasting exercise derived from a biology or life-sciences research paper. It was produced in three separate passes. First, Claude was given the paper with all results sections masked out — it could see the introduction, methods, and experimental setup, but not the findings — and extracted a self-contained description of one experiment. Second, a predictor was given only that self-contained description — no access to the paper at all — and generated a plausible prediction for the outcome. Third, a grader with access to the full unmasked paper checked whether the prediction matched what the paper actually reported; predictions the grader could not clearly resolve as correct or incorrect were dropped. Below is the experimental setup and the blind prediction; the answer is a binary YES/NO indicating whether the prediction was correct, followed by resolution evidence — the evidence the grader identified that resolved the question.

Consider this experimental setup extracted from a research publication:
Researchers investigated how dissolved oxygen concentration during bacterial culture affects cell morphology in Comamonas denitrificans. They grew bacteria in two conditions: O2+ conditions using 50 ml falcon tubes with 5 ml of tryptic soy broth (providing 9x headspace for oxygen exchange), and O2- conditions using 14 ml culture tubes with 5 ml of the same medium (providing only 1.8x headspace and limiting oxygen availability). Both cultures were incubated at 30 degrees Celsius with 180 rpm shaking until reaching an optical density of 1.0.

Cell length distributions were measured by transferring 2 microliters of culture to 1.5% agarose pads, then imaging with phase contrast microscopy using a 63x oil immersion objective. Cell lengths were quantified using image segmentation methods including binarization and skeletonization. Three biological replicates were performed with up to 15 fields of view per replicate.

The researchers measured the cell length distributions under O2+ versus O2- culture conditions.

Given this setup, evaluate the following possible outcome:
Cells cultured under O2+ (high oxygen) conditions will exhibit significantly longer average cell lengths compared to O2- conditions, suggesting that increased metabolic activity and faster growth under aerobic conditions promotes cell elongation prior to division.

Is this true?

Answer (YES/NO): NO